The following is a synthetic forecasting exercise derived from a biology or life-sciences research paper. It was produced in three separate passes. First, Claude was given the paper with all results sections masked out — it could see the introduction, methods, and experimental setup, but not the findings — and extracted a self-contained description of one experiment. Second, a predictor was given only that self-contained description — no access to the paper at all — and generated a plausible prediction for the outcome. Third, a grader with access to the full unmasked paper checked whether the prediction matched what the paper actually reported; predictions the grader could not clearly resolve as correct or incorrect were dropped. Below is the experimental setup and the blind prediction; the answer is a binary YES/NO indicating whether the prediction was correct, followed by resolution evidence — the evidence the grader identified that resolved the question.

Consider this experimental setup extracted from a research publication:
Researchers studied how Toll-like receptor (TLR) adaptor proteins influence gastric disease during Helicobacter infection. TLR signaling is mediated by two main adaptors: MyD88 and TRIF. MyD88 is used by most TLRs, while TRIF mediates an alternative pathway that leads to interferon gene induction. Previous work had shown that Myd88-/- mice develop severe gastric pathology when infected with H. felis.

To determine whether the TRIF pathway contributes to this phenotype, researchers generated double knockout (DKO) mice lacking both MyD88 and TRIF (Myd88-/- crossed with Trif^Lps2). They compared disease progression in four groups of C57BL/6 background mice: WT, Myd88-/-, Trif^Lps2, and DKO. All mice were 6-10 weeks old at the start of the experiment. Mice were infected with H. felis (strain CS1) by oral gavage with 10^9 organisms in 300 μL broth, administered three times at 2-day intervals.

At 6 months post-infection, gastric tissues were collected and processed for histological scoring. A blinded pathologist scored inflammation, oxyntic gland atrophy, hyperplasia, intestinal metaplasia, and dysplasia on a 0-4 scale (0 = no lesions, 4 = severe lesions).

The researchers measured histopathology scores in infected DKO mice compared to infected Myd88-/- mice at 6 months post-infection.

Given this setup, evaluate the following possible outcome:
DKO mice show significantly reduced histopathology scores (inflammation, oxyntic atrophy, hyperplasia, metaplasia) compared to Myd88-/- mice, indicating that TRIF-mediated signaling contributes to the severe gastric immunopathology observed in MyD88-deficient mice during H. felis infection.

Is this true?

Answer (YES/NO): YES